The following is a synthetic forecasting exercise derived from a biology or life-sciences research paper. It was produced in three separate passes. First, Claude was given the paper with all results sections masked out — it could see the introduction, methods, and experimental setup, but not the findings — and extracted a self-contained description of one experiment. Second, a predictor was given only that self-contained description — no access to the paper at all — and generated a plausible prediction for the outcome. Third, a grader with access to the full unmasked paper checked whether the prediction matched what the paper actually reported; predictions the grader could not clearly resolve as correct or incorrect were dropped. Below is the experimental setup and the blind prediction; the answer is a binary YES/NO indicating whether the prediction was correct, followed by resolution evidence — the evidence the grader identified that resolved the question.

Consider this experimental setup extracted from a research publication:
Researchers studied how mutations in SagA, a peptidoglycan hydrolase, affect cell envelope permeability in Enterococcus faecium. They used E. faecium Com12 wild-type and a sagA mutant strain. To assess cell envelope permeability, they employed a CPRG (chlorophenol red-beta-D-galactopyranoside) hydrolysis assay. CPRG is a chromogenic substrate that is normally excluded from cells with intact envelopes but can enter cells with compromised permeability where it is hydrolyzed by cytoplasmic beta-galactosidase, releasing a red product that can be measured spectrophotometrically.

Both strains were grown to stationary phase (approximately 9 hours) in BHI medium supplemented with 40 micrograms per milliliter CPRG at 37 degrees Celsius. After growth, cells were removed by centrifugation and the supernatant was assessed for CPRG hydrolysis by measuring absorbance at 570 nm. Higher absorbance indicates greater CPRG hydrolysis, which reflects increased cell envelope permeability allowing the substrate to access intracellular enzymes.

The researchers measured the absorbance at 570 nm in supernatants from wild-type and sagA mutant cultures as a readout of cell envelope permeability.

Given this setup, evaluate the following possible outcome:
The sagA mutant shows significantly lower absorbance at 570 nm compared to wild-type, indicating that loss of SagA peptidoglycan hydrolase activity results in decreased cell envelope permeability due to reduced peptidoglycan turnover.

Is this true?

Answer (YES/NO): NO